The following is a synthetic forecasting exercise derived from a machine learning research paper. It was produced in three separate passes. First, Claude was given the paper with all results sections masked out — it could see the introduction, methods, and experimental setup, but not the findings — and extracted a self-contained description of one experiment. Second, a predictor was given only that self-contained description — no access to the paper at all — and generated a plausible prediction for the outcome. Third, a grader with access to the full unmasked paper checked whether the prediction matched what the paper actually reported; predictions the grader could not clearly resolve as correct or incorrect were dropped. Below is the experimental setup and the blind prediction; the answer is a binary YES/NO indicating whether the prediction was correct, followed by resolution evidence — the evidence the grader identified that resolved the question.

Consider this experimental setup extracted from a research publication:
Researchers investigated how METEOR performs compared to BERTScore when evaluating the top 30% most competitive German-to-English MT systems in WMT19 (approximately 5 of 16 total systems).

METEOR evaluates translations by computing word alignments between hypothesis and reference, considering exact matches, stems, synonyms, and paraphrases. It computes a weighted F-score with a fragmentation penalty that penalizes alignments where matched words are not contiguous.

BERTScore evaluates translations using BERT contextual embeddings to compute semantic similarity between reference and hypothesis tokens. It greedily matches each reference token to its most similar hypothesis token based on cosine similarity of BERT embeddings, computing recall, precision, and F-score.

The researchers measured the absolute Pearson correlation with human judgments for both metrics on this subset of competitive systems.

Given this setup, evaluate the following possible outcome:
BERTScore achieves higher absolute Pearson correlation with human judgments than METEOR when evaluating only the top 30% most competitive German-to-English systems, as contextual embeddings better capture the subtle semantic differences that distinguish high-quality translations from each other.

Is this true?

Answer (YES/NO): NO